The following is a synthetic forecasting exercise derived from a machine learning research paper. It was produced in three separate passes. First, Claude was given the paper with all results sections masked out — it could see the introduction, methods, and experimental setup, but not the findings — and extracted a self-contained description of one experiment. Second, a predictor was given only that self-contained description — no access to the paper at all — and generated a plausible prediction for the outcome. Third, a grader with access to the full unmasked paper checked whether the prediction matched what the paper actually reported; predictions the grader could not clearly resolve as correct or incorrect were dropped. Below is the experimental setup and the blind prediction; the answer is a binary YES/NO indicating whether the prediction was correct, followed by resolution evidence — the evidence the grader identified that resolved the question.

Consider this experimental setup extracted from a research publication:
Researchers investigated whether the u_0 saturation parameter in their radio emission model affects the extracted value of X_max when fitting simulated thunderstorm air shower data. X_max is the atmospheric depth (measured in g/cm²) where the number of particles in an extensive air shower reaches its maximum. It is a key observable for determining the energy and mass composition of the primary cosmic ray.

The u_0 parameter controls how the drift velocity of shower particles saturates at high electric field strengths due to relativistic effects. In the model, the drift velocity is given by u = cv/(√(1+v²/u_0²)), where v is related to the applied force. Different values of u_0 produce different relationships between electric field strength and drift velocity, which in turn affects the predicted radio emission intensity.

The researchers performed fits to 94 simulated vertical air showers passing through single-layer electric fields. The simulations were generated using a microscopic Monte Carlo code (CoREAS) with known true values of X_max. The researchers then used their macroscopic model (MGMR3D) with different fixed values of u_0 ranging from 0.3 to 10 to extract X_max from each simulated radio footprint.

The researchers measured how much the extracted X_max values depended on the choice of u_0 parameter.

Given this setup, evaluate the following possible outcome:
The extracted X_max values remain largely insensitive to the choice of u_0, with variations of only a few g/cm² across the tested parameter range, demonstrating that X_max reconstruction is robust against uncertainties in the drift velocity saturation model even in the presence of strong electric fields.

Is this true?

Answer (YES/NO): YES